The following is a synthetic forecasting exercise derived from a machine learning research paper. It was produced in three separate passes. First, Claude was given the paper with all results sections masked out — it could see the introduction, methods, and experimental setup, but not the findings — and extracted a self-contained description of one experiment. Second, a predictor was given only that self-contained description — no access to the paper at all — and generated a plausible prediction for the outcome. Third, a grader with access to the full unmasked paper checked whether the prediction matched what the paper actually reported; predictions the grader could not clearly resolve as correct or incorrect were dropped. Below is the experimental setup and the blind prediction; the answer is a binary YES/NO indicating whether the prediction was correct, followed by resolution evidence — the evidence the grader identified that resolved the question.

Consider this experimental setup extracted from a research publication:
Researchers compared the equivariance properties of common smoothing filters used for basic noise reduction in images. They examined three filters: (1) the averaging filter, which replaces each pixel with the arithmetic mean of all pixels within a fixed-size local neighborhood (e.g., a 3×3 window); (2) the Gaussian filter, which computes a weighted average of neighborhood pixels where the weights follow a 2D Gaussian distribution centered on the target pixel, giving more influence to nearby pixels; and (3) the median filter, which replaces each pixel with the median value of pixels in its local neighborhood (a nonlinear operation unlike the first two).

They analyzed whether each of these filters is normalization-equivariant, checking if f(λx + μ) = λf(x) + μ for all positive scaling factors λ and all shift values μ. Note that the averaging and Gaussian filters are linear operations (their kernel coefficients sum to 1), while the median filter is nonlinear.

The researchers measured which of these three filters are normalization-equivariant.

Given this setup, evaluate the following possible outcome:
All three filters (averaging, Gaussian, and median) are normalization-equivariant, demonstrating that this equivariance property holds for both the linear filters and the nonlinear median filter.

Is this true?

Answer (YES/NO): YES